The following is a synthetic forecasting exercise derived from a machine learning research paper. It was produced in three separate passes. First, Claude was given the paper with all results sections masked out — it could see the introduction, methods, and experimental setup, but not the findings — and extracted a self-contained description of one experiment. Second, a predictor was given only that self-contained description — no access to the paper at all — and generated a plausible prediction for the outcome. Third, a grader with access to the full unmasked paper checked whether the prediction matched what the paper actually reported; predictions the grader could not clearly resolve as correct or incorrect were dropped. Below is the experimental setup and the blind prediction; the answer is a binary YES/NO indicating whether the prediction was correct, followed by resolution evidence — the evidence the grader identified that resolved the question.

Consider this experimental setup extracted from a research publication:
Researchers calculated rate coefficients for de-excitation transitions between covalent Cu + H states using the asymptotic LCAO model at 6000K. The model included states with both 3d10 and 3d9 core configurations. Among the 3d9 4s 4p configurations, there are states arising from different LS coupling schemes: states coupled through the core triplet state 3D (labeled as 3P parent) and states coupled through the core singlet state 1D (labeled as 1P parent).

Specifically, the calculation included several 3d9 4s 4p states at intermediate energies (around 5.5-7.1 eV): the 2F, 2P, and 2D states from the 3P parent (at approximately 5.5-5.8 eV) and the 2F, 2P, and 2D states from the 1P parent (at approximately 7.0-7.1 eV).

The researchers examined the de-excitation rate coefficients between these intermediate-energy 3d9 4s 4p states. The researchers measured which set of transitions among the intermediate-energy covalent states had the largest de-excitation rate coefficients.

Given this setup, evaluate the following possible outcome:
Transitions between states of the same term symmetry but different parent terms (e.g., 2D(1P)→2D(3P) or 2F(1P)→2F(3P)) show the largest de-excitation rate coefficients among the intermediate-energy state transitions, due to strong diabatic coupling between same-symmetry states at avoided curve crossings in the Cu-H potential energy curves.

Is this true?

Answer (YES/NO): NO